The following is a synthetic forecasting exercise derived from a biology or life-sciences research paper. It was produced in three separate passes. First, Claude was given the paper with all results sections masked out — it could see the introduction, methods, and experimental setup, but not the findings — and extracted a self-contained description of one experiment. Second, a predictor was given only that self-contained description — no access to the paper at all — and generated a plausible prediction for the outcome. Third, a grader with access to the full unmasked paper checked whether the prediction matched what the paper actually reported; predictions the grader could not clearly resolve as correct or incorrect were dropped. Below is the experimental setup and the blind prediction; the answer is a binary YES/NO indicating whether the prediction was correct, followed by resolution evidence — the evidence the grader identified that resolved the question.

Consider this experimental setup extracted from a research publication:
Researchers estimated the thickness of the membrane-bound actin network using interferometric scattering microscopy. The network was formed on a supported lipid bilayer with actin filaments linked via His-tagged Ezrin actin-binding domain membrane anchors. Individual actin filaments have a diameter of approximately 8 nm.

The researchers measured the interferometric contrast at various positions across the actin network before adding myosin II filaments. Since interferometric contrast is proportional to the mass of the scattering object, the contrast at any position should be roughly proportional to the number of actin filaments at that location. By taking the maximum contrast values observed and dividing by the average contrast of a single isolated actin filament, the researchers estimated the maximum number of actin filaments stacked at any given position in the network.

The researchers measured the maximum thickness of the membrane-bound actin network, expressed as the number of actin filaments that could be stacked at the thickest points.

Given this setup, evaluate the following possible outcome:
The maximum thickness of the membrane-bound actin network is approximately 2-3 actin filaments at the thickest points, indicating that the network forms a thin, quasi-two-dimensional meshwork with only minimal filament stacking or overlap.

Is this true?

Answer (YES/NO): NO